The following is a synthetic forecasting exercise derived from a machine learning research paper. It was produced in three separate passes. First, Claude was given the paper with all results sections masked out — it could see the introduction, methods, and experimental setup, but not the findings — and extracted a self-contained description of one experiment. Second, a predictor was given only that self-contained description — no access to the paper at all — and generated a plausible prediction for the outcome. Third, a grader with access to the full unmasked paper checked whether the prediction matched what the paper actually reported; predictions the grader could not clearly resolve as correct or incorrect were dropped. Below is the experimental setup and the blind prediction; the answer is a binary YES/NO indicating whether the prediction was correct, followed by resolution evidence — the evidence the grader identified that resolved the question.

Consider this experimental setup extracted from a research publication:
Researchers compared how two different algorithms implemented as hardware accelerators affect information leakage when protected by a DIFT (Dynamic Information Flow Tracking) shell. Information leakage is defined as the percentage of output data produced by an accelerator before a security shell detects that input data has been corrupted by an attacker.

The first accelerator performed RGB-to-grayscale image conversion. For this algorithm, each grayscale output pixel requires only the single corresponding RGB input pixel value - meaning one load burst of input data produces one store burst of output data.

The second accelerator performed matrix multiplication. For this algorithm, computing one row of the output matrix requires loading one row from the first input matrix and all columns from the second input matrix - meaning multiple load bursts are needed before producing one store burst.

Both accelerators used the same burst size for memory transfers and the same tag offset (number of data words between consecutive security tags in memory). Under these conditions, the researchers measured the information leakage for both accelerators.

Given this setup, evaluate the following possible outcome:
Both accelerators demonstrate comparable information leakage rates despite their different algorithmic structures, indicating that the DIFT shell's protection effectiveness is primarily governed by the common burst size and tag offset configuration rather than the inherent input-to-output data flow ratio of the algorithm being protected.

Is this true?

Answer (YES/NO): NO